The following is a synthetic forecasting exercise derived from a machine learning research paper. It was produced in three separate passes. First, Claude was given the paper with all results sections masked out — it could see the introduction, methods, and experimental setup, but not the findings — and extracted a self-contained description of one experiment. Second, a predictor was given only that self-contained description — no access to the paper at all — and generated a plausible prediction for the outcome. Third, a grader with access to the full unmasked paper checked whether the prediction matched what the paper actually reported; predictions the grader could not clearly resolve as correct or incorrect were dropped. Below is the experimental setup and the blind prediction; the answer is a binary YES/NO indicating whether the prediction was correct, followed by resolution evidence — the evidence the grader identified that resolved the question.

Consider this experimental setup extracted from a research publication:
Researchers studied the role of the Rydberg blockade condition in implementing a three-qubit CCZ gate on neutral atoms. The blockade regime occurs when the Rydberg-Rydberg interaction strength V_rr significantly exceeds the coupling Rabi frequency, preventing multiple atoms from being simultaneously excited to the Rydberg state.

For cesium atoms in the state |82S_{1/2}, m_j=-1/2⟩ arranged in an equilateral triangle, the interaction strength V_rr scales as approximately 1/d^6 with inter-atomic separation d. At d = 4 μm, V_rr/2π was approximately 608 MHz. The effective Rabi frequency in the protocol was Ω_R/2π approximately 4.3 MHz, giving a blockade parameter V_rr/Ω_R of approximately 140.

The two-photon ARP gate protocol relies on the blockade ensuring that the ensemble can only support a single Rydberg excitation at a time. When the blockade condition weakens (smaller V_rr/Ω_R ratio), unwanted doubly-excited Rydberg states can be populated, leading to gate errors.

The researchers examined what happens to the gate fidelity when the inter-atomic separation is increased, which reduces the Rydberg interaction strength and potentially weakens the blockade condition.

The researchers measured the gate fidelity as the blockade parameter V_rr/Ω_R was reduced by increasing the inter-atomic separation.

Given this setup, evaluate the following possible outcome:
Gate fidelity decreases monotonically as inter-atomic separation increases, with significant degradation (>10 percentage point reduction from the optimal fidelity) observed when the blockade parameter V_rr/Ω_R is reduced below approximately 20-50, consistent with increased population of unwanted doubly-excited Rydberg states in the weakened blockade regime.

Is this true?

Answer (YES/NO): NO